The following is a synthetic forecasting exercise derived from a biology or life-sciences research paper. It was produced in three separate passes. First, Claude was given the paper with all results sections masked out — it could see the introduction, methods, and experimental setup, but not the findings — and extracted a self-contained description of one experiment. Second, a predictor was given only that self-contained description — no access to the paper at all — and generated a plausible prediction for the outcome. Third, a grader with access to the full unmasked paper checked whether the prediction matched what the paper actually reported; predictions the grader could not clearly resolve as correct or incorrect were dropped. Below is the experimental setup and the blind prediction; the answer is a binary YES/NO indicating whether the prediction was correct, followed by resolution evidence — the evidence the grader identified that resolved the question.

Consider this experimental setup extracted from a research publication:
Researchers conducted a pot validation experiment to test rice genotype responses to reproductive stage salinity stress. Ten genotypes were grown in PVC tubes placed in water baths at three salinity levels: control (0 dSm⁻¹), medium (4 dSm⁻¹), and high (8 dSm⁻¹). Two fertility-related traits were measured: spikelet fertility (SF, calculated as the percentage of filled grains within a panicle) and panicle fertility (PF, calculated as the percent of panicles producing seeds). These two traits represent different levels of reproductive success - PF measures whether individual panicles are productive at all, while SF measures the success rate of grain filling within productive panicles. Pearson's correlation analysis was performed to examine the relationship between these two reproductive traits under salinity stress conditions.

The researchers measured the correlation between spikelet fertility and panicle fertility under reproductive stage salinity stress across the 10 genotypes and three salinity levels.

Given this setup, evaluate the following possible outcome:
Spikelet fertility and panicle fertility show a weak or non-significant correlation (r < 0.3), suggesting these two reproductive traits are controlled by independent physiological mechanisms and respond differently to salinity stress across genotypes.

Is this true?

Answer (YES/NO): NO